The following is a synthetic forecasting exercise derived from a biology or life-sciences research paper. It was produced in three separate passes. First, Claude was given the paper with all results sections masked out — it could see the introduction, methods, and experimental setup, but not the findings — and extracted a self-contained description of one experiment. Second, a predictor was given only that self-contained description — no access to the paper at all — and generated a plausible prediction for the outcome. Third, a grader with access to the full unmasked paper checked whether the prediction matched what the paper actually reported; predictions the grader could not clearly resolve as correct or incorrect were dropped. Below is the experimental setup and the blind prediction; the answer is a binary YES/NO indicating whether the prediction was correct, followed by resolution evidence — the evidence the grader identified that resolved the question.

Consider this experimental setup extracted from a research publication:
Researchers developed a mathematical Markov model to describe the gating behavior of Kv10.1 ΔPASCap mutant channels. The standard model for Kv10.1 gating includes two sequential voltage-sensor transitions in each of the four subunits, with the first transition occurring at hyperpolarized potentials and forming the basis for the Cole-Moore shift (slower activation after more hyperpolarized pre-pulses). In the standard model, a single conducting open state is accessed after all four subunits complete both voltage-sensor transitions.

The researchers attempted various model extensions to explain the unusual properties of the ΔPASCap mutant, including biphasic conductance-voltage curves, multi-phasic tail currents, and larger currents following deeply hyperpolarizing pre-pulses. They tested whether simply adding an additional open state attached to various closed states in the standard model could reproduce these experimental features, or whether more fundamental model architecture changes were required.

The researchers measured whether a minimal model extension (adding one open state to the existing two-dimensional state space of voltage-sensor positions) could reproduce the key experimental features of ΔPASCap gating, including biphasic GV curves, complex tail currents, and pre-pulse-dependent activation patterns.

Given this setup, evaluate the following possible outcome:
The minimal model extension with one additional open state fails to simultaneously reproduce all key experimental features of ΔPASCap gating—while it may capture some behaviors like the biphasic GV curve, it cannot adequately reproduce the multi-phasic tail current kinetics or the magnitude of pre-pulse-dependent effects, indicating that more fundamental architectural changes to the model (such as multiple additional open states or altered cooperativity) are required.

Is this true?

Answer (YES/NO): YES